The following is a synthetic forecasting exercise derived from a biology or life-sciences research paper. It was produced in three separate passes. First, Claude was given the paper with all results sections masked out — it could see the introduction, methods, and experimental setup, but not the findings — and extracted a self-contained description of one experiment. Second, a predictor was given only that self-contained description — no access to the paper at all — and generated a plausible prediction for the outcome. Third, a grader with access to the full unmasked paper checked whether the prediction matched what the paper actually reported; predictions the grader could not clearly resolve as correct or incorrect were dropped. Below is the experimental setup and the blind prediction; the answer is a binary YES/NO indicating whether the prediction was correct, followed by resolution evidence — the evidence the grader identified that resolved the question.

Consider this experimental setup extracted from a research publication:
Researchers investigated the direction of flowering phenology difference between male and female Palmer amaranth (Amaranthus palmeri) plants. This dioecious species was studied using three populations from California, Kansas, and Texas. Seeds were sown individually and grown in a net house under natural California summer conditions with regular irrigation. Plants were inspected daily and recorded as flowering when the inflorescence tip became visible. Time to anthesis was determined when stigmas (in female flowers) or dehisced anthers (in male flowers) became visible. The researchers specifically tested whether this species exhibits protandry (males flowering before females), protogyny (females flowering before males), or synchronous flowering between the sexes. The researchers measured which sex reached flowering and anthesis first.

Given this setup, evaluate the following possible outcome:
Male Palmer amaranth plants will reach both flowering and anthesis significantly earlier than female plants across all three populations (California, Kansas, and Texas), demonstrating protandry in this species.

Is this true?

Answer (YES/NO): NO